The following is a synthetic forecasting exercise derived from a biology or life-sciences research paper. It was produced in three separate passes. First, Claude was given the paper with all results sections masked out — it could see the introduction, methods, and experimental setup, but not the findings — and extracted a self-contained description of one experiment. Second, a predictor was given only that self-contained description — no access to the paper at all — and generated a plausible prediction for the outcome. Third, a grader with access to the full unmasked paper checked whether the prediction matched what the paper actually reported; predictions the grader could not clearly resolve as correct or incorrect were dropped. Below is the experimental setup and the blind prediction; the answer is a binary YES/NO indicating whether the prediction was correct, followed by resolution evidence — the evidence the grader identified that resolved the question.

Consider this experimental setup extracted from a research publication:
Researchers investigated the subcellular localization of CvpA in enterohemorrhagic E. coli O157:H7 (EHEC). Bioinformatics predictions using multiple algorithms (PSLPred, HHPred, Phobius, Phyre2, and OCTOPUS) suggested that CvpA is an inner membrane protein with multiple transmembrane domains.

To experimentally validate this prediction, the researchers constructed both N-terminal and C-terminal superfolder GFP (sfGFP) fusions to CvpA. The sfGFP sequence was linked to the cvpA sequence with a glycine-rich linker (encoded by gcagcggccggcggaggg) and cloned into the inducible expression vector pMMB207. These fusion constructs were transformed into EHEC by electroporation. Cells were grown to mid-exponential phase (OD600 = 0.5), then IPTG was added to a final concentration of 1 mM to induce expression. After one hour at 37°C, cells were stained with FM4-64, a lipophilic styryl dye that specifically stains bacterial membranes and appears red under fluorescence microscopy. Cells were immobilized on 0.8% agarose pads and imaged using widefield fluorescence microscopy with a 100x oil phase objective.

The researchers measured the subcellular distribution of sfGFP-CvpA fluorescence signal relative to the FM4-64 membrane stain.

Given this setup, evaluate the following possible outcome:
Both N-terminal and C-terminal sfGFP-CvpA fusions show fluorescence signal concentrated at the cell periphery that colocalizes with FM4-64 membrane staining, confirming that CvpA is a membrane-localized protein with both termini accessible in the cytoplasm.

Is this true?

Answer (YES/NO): NO